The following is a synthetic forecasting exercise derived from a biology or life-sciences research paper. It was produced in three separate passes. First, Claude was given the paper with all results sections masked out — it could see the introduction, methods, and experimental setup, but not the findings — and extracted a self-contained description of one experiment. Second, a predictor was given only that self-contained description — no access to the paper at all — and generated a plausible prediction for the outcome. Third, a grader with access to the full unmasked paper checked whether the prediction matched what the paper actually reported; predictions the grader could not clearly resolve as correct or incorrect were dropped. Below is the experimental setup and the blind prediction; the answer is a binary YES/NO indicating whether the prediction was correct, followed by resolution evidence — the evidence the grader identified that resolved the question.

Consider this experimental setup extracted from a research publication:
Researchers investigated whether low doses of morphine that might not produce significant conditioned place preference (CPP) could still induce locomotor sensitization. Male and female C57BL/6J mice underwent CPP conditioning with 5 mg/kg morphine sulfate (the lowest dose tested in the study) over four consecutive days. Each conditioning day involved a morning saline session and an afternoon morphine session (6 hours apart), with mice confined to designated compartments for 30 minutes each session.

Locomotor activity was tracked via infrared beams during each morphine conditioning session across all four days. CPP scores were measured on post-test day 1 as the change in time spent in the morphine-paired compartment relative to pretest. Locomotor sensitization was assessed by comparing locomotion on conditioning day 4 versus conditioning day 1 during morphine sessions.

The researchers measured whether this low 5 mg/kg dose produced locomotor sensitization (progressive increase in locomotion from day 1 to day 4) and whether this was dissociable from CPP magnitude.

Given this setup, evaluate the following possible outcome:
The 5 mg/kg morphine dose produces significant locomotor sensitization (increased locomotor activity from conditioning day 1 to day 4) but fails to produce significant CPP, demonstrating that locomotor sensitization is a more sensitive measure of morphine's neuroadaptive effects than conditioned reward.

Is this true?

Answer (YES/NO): NO